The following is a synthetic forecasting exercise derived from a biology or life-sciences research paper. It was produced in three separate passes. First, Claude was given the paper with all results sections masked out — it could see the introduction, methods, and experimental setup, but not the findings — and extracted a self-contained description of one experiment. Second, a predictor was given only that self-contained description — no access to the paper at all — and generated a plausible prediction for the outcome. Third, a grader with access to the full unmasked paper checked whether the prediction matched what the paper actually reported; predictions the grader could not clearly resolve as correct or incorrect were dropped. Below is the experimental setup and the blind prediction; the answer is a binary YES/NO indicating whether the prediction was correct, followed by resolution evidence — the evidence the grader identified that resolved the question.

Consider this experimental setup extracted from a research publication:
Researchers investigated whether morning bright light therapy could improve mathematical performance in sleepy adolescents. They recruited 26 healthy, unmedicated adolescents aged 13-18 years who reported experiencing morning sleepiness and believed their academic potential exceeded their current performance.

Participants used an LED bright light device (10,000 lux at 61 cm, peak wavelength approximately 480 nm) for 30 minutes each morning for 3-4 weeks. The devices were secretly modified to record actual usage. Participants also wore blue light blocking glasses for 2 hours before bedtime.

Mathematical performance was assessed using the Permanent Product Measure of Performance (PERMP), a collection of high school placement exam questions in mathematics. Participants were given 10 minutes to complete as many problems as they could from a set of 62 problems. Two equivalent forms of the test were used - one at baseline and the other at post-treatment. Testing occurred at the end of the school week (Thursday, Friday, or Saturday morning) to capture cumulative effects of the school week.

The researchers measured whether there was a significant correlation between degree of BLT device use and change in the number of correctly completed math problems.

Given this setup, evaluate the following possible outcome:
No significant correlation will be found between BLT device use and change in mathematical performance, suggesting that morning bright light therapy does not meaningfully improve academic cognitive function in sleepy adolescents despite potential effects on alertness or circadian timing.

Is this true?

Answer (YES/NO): NO